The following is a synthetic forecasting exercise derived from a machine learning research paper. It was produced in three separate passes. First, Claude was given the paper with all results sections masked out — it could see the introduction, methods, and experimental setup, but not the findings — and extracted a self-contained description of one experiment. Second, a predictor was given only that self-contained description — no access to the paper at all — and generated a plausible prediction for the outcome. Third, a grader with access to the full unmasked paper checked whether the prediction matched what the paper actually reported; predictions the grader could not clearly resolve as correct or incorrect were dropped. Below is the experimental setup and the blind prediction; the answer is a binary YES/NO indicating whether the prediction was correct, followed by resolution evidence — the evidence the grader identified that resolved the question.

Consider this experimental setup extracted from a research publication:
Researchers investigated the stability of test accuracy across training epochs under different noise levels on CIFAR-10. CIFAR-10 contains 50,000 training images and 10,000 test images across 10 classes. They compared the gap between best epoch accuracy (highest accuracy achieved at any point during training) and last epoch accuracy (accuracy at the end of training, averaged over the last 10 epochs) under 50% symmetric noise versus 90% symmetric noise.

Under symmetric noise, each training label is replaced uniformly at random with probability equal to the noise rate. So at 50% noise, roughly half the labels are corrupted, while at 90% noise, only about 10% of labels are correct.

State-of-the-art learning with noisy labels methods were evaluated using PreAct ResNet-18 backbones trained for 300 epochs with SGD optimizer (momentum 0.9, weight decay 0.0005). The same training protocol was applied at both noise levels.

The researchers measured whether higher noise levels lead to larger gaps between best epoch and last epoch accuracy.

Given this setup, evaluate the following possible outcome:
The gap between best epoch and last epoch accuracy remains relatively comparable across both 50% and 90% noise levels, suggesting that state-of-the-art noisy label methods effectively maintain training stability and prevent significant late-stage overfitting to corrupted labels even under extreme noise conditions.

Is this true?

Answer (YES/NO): NO